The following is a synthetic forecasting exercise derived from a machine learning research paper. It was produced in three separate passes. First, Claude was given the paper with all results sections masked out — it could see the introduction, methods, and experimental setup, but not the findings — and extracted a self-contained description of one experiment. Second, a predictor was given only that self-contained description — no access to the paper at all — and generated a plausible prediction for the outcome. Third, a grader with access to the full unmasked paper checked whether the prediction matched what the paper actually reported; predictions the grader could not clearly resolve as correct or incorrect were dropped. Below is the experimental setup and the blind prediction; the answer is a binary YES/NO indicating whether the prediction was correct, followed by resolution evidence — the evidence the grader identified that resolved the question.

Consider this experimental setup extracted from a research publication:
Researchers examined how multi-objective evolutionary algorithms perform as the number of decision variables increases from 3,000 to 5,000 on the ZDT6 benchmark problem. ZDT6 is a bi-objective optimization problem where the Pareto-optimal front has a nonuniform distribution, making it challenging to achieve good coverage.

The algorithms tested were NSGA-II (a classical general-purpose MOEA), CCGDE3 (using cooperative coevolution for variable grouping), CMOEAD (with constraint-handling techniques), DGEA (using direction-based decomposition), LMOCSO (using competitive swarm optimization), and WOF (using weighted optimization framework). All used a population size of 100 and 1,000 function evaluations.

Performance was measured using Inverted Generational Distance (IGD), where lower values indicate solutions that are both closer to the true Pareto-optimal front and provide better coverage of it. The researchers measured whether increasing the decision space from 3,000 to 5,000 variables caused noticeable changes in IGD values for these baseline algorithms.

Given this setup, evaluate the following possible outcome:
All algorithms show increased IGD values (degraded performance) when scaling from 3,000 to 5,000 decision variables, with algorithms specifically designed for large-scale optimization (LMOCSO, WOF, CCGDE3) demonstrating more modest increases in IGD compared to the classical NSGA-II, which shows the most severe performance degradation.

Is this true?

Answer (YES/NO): NO